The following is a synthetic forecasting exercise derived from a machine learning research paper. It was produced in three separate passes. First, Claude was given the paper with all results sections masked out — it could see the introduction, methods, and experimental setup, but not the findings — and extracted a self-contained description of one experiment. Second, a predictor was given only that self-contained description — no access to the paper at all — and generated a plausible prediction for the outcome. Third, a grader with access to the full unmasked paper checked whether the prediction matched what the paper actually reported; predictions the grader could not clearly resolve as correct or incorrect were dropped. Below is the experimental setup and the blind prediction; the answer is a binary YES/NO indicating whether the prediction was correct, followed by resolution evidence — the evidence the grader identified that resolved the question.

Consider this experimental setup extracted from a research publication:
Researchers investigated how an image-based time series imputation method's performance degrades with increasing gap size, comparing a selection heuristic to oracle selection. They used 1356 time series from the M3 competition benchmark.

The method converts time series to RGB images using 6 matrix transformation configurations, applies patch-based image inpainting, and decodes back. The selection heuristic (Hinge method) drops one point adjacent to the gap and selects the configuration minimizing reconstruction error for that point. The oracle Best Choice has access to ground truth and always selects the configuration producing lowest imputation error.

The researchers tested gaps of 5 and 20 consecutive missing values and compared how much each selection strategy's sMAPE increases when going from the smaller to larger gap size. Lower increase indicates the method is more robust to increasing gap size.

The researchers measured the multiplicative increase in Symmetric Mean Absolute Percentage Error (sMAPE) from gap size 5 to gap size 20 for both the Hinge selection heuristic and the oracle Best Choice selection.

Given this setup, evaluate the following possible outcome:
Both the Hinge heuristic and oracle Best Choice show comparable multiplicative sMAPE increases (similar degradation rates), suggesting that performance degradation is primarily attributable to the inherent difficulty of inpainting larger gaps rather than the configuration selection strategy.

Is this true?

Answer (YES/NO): NO